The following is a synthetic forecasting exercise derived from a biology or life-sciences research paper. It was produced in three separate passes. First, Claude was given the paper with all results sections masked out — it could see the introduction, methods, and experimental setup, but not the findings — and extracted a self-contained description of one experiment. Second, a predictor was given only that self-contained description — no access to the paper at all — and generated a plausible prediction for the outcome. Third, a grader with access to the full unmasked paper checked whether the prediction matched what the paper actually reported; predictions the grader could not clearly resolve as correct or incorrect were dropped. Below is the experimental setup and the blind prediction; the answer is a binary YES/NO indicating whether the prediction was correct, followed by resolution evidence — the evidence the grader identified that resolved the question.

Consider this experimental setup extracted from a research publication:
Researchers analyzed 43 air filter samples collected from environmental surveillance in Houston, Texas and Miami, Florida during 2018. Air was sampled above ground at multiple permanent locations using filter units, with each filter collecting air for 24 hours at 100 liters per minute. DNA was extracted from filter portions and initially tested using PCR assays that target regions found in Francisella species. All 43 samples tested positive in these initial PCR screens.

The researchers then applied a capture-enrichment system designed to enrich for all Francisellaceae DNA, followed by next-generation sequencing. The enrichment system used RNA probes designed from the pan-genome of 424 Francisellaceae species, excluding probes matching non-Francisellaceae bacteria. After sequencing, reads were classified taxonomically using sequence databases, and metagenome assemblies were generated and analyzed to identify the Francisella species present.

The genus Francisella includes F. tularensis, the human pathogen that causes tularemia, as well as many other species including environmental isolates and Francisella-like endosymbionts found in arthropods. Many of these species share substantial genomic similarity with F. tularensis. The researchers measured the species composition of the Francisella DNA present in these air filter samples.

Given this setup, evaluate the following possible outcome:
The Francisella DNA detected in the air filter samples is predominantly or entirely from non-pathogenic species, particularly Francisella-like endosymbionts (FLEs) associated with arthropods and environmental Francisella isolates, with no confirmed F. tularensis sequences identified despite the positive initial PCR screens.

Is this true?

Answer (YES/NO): NO